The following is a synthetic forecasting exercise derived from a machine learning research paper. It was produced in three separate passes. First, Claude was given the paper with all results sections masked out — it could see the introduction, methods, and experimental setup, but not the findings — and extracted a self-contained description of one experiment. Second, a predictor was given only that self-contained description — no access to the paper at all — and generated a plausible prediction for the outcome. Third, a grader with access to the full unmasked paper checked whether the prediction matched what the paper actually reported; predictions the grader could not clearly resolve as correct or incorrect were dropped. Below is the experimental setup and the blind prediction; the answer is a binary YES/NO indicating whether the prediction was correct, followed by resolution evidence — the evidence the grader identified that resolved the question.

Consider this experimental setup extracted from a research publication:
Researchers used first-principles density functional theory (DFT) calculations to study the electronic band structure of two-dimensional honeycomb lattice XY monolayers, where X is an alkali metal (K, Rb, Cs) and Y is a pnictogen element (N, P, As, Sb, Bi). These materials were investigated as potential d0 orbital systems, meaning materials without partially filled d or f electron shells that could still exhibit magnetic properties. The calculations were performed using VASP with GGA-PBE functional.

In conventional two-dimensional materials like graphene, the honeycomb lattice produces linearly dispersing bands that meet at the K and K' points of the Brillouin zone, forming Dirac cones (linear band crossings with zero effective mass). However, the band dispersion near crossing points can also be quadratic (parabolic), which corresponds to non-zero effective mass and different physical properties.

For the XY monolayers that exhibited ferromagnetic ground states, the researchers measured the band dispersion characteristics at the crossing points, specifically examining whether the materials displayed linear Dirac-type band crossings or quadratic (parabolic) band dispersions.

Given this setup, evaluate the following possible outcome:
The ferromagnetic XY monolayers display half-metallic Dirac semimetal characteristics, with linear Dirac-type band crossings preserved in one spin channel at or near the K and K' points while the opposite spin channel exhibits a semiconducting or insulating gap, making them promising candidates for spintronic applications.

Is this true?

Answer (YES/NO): NO